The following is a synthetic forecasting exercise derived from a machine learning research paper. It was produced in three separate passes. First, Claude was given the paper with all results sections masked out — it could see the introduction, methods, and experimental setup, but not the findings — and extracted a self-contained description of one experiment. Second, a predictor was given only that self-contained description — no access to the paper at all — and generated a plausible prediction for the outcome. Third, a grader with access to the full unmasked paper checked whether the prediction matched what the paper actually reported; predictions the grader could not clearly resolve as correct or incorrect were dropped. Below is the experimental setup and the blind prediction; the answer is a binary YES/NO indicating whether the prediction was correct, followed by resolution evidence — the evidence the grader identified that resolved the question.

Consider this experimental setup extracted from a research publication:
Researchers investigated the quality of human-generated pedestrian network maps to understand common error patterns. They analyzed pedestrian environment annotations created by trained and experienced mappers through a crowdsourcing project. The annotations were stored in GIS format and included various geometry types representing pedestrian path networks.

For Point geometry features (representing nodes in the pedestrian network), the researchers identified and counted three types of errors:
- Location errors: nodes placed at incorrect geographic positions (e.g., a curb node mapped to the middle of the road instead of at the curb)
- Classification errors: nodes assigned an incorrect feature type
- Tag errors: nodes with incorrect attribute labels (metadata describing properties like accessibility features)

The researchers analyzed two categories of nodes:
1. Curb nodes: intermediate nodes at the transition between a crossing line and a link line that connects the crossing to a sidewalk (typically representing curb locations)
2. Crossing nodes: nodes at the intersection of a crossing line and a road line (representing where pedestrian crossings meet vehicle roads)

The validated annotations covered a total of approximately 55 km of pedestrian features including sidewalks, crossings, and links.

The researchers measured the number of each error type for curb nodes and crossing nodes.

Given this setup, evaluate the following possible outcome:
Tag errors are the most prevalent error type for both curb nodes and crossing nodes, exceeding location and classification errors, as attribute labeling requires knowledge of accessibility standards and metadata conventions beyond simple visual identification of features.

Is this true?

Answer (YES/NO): NO